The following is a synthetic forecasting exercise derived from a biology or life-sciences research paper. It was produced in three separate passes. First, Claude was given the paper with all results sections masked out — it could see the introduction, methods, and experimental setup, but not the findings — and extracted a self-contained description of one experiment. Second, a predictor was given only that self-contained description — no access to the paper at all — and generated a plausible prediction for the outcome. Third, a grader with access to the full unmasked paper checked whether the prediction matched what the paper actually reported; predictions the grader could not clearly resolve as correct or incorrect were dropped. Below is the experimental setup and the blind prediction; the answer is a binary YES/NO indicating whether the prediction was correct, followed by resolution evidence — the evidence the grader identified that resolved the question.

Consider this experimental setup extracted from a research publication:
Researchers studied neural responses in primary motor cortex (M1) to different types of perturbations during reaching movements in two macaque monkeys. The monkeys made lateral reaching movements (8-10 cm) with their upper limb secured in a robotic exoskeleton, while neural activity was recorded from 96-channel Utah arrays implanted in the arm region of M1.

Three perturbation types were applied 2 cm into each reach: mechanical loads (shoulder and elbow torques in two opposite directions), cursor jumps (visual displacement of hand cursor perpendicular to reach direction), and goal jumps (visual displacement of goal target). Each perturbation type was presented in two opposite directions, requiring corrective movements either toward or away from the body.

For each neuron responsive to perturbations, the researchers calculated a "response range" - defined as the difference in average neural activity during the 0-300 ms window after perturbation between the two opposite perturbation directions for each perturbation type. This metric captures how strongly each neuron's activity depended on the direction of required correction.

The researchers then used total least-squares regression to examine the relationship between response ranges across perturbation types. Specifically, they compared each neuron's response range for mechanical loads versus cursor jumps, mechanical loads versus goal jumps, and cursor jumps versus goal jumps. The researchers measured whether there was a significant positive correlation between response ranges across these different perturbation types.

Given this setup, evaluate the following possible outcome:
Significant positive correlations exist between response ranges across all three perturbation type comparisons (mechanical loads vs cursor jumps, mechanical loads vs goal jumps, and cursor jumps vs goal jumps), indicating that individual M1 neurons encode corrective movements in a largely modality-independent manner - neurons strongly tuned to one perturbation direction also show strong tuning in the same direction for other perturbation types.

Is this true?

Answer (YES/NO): YES